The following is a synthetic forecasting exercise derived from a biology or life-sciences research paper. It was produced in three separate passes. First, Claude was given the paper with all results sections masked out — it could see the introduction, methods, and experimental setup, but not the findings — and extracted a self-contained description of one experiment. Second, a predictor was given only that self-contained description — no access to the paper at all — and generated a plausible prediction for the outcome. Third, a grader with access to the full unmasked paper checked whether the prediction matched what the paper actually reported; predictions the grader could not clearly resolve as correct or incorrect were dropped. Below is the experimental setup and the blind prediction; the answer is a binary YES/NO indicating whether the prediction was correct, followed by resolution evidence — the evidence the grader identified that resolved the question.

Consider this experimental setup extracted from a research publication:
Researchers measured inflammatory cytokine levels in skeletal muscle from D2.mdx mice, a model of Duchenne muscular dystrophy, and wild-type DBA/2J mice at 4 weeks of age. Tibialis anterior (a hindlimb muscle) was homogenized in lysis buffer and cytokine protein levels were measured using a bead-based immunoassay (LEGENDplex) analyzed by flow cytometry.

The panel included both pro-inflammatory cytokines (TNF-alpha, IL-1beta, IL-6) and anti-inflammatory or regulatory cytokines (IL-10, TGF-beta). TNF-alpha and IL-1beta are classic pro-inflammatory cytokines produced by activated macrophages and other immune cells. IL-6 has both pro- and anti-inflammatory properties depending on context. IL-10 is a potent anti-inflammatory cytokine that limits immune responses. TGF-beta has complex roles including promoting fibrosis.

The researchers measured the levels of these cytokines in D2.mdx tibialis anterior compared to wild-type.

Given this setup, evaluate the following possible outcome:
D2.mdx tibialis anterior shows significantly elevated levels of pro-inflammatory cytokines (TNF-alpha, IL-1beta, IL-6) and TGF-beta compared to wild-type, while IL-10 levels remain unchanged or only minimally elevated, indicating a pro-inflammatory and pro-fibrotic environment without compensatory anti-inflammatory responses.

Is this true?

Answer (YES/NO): NO